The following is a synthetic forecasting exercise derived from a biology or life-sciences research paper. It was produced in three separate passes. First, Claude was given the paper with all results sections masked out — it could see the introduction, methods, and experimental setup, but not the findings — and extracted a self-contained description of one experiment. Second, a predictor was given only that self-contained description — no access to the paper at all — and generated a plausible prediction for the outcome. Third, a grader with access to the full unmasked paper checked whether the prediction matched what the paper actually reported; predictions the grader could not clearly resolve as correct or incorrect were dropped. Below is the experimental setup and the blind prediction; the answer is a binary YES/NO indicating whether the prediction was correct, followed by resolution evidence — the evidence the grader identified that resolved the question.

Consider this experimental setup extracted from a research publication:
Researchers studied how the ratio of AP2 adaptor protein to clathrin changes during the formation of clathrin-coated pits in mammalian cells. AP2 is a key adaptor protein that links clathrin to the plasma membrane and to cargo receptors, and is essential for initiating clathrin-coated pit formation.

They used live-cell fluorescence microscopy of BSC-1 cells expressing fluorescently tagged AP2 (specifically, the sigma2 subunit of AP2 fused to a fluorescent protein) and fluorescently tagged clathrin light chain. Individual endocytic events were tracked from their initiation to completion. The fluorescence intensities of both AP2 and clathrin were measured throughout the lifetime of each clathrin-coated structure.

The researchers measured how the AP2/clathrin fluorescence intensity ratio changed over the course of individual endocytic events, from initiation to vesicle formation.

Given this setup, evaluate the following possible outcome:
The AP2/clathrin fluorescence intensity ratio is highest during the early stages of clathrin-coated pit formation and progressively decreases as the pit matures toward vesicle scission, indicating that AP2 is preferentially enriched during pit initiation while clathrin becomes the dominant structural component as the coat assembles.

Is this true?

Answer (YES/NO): NO